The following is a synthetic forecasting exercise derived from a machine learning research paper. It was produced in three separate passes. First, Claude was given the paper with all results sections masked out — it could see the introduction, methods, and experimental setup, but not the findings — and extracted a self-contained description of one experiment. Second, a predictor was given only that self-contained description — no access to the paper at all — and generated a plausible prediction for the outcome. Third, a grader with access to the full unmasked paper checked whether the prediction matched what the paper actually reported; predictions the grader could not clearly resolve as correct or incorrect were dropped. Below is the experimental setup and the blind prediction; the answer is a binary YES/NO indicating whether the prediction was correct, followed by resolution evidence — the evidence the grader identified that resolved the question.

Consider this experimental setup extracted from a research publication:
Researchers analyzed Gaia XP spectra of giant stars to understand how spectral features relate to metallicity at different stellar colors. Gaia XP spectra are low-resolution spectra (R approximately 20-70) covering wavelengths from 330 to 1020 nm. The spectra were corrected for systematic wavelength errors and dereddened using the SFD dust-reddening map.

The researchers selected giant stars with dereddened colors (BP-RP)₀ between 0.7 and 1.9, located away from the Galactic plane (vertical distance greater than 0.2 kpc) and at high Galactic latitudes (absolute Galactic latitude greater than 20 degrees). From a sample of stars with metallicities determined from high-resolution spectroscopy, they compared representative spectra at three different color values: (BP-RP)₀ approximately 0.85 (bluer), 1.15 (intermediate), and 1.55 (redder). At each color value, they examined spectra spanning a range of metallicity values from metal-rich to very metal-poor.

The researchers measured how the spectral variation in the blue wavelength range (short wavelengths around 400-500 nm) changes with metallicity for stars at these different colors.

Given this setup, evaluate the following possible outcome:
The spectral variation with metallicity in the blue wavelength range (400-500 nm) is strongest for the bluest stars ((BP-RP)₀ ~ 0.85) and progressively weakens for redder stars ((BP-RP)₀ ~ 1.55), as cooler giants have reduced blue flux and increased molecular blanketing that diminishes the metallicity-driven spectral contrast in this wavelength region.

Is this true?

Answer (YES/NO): NO